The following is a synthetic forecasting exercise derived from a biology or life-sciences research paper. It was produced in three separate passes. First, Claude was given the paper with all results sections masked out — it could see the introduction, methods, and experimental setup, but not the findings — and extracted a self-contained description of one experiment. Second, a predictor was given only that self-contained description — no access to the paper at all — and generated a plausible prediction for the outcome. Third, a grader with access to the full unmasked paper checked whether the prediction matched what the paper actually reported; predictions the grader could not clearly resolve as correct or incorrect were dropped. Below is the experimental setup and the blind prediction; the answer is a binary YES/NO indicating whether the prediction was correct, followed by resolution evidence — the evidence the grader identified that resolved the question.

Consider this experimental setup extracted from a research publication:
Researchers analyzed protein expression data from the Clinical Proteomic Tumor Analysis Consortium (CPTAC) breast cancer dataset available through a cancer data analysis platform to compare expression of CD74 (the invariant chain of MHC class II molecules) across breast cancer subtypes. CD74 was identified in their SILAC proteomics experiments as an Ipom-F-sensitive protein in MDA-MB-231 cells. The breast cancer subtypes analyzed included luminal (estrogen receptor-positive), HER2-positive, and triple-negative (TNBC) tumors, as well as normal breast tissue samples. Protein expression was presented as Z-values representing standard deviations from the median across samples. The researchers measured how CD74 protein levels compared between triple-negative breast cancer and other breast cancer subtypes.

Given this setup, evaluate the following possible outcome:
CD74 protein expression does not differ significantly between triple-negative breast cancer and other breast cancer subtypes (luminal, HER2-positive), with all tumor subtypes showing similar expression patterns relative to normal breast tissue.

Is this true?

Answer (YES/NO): NO